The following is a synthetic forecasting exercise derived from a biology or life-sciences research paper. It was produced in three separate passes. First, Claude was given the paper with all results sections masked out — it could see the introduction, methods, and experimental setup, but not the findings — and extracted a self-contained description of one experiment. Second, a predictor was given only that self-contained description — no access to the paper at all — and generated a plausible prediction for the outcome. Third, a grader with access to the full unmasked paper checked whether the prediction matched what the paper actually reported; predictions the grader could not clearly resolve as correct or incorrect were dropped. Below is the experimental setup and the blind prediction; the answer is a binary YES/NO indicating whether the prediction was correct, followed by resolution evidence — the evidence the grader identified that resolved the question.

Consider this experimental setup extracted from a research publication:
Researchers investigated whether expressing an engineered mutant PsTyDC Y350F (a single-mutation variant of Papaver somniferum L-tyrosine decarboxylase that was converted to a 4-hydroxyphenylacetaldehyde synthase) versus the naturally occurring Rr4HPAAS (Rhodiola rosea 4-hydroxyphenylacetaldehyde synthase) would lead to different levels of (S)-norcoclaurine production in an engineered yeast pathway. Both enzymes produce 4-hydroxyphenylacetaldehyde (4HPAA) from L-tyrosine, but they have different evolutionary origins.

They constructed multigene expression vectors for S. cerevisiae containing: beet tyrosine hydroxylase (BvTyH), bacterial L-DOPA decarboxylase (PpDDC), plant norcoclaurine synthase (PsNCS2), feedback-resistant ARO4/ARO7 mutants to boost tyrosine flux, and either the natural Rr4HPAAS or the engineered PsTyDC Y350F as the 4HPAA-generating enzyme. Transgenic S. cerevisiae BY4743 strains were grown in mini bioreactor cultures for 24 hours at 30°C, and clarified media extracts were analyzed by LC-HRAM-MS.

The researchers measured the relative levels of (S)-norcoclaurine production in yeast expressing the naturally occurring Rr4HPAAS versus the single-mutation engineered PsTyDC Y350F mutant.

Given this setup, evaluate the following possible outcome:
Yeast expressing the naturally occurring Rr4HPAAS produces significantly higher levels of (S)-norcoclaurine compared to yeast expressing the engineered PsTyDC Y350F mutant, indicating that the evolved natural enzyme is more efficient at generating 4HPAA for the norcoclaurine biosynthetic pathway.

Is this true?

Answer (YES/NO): NO